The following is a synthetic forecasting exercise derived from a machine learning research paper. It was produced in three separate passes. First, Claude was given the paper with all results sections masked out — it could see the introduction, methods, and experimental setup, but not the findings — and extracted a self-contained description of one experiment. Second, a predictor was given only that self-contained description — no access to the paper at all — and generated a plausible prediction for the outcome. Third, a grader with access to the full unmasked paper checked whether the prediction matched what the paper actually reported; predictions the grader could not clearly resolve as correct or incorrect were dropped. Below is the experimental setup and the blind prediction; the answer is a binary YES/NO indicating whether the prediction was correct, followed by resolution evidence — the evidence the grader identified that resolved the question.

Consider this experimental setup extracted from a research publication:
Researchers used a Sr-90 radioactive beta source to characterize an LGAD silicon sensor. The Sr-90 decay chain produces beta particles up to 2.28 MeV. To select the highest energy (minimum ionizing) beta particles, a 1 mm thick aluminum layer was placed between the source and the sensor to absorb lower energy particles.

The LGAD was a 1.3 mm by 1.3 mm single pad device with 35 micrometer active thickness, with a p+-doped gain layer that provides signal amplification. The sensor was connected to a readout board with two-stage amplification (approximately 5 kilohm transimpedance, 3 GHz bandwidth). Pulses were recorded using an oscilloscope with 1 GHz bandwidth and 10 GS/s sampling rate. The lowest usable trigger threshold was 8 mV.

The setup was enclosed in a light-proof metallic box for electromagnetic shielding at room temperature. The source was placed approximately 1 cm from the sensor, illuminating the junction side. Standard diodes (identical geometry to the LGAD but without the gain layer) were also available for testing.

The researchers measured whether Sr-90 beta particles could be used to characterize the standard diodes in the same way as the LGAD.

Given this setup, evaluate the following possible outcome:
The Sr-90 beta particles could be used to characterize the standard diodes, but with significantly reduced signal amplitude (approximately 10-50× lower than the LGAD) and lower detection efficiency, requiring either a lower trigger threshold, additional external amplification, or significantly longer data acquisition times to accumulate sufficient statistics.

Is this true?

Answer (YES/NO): NO